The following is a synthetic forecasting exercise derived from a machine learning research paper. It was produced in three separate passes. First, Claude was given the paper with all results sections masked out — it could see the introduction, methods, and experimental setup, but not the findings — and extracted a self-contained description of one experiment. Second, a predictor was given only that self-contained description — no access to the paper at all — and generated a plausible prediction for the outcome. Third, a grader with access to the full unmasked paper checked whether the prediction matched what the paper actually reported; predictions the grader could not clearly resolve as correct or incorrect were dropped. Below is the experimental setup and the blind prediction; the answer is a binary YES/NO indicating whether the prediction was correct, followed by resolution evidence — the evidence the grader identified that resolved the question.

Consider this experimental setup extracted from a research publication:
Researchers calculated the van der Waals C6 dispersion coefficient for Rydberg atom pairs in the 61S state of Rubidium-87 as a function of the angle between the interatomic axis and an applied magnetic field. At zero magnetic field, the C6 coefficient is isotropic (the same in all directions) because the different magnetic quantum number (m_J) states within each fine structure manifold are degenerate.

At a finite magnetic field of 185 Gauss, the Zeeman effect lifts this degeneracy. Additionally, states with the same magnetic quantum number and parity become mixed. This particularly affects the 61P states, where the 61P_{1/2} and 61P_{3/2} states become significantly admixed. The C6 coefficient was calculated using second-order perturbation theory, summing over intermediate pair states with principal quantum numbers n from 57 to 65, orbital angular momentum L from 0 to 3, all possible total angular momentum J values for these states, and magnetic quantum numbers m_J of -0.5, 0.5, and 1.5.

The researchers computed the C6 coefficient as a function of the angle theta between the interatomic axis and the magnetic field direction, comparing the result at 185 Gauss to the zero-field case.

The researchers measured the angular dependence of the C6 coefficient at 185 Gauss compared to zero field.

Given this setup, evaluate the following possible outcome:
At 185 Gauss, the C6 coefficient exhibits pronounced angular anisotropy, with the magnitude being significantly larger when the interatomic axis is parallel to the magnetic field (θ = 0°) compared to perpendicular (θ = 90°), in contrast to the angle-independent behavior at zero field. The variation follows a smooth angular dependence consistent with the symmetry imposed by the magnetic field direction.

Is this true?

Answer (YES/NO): NO